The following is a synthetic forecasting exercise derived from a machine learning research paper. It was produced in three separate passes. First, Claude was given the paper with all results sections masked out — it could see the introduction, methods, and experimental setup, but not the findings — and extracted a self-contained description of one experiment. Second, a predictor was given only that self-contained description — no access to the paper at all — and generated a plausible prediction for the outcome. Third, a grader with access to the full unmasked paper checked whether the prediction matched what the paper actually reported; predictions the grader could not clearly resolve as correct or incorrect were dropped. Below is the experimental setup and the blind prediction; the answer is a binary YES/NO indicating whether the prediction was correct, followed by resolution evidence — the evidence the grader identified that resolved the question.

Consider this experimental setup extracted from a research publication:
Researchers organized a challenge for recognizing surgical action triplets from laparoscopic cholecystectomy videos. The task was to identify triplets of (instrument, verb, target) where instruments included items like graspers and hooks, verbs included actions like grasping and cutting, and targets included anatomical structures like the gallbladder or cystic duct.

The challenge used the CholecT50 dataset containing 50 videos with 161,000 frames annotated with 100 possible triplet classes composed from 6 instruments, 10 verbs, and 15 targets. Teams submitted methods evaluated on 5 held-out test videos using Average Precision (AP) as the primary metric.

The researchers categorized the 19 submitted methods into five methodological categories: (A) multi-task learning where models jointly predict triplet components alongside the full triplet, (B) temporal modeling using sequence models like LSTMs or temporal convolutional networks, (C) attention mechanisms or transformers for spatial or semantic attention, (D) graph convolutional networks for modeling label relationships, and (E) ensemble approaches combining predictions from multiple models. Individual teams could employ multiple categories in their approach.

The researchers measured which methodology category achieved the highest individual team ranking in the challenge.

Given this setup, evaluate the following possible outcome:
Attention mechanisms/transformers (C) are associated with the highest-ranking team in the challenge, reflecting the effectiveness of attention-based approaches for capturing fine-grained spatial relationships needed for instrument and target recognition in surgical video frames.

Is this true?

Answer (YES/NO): NO